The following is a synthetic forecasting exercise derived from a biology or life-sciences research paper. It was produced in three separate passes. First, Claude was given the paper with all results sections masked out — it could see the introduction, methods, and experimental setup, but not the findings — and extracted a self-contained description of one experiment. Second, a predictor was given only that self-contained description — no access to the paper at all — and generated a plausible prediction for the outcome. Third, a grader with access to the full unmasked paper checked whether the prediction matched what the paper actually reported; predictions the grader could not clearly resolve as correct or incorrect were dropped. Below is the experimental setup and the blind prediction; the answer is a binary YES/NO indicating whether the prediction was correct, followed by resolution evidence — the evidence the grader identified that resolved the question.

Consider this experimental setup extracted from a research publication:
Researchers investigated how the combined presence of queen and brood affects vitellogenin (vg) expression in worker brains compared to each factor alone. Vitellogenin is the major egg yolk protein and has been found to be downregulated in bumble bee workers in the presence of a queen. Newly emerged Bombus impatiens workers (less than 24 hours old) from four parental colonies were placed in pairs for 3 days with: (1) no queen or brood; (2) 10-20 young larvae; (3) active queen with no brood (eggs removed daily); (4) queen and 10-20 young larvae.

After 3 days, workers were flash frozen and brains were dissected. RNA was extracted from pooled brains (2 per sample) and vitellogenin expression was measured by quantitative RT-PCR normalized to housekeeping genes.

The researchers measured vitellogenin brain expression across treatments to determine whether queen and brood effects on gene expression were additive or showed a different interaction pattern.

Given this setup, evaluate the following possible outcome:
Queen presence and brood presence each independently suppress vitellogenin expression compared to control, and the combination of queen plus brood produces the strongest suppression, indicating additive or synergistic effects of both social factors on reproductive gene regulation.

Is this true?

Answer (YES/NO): NO